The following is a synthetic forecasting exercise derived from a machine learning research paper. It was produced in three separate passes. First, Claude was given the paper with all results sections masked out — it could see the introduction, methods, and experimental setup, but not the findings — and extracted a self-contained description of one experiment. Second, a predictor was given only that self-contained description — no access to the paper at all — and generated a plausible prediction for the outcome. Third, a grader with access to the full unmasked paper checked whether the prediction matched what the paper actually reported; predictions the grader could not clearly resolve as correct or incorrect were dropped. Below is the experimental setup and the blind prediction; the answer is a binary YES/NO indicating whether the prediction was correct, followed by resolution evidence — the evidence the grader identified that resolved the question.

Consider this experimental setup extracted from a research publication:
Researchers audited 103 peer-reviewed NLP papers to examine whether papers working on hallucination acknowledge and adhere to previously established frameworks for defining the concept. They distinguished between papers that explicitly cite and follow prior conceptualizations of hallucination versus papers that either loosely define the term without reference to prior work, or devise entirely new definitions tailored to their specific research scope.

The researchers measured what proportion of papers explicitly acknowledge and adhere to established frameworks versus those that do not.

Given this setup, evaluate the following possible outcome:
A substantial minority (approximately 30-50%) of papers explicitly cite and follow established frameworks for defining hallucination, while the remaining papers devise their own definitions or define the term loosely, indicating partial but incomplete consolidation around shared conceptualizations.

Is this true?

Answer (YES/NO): NO